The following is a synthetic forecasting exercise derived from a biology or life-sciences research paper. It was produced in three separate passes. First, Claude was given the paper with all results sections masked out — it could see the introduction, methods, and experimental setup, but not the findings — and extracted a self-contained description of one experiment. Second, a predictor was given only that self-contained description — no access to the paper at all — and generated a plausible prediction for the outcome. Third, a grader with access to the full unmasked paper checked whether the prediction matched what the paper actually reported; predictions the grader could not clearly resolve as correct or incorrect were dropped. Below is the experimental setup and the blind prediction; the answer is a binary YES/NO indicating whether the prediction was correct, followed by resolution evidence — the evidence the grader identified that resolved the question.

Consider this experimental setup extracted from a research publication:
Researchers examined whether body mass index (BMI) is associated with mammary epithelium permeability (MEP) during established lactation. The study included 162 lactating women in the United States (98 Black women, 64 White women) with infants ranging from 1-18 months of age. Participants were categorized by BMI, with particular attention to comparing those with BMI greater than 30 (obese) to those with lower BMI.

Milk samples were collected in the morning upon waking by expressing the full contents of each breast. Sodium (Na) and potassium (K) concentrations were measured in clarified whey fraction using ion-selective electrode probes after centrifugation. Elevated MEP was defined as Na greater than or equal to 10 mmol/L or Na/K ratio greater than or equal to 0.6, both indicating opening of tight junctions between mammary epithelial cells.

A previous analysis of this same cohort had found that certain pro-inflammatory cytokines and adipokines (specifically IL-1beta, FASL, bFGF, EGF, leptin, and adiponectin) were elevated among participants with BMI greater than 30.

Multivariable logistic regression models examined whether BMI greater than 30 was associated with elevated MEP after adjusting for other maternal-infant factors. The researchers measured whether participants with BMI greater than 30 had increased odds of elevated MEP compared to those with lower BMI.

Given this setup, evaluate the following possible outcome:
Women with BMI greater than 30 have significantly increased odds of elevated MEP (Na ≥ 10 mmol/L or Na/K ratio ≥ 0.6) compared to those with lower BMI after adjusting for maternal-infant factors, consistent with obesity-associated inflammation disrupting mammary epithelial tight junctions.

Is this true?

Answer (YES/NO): NO